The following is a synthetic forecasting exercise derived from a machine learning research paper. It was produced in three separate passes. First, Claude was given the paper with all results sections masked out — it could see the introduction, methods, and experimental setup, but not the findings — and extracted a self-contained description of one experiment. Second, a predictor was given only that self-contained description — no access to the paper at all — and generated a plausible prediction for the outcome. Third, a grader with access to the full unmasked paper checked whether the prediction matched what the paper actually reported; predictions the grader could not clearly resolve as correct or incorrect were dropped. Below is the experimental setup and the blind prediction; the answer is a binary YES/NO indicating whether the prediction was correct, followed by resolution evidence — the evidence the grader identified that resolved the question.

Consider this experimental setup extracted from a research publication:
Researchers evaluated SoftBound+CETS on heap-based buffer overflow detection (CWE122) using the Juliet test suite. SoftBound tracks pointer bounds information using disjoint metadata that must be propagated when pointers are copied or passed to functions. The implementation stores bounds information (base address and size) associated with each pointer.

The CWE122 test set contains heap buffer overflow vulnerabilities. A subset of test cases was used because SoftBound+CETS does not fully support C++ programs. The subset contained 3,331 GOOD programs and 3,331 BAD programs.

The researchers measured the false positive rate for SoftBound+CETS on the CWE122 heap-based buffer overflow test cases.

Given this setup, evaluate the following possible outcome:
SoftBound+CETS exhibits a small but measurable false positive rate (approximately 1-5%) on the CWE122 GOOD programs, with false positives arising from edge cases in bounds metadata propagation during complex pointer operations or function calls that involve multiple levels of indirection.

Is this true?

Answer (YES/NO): NO